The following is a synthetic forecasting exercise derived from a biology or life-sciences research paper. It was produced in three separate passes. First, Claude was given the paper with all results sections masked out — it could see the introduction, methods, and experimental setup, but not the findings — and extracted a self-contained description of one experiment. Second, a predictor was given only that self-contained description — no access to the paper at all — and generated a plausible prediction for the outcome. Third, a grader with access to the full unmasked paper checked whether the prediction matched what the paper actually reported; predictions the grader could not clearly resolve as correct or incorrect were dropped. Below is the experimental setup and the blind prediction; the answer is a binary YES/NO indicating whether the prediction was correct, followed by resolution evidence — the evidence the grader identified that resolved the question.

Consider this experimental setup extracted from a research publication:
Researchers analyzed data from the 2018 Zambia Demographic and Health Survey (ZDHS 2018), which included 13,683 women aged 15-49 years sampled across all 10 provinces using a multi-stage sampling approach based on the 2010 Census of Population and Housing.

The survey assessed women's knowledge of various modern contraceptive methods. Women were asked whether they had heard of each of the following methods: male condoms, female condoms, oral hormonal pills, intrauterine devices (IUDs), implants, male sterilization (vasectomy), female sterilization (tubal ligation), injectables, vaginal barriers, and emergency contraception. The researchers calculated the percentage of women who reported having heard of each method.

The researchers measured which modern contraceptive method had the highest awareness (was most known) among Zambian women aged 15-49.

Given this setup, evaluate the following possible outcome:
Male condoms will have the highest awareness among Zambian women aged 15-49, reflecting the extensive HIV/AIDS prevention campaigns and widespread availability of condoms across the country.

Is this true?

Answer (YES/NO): NO